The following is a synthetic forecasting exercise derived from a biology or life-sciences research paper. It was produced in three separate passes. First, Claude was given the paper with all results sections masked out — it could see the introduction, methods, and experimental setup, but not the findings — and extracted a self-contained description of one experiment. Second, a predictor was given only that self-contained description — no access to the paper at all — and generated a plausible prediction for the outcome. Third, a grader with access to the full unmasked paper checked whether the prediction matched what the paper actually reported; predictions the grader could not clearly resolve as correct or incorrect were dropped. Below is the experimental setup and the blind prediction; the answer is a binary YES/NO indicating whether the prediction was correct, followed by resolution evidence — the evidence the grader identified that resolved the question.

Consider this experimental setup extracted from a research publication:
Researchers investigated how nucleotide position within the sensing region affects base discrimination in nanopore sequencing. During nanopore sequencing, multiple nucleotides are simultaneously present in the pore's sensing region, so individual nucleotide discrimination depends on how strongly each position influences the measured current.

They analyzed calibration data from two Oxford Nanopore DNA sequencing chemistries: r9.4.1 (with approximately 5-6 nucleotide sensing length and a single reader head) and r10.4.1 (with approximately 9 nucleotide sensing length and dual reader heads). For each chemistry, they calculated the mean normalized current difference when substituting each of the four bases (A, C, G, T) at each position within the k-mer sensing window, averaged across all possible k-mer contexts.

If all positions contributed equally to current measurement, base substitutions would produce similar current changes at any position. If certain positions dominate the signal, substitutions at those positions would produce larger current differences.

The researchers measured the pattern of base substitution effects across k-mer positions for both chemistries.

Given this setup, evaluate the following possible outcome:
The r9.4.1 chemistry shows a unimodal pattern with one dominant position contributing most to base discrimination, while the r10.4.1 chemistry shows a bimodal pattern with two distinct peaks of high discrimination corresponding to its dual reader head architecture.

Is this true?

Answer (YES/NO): YES